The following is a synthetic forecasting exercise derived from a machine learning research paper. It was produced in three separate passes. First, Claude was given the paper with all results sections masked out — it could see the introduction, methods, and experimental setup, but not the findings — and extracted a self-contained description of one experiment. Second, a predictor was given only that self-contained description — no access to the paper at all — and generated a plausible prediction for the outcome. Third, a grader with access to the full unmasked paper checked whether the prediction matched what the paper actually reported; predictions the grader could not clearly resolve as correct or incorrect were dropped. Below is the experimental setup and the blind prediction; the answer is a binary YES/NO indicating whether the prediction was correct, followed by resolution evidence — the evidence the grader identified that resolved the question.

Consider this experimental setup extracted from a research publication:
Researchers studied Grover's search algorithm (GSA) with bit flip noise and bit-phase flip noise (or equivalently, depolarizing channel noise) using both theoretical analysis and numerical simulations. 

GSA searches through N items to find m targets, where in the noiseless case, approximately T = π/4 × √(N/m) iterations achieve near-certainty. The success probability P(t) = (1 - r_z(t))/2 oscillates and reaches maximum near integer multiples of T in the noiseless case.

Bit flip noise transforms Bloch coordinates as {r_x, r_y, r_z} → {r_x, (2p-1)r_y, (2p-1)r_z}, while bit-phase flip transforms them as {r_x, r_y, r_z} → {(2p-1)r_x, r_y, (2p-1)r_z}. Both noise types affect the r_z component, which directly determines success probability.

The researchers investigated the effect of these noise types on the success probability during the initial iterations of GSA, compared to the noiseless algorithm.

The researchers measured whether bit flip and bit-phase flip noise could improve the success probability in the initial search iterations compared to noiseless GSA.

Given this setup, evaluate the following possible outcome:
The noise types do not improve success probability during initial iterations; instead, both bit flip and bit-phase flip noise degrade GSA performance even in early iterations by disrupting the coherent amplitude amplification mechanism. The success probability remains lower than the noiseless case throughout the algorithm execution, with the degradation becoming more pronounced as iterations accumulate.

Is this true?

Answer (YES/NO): NO